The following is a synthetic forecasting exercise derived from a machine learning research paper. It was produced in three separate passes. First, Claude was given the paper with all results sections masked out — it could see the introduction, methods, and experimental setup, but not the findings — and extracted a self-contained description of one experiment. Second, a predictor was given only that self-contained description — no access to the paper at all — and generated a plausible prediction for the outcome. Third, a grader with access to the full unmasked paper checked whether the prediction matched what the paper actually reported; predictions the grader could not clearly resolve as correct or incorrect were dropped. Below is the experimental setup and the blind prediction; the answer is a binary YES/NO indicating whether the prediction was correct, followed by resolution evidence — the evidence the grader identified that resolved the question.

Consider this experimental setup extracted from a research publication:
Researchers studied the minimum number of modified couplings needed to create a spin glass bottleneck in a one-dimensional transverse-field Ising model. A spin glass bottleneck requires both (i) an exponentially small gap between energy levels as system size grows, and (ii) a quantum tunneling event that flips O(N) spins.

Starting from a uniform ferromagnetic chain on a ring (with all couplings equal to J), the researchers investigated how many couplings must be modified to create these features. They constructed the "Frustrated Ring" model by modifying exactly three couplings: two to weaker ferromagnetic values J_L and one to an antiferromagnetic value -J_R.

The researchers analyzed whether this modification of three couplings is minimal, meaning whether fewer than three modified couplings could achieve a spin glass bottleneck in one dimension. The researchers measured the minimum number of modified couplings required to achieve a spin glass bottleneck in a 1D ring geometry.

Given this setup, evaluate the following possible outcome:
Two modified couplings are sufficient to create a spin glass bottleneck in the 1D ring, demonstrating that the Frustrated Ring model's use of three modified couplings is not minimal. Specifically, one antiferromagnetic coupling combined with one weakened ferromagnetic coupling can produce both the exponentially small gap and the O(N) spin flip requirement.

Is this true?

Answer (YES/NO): NO